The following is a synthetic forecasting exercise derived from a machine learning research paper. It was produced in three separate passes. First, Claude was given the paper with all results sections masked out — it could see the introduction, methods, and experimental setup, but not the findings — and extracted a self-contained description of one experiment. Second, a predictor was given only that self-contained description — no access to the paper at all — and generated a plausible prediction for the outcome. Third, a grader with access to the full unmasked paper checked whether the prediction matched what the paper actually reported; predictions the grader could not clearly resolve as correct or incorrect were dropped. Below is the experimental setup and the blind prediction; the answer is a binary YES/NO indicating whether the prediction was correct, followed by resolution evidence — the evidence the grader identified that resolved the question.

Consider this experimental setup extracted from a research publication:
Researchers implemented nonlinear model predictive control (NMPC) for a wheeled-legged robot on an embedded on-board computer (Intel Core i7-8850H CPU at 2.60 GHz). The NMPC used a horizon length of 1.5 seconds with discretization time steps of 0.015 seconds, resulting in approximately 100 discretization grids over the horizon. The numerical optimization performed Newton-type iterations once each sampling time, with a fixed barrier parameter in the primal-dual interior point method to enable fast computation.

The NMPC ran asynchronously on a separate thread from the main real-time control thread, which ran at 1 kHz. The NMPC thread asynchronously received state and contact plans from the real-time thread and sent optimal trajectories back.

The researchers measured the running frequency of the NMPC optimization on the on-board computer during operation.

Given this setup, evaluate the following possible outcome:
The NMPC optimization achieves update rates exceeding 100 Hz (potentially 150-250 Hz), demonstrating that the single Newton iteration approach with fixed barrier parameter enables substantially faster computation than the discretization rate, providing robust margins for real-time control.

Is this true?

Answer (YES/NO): NO